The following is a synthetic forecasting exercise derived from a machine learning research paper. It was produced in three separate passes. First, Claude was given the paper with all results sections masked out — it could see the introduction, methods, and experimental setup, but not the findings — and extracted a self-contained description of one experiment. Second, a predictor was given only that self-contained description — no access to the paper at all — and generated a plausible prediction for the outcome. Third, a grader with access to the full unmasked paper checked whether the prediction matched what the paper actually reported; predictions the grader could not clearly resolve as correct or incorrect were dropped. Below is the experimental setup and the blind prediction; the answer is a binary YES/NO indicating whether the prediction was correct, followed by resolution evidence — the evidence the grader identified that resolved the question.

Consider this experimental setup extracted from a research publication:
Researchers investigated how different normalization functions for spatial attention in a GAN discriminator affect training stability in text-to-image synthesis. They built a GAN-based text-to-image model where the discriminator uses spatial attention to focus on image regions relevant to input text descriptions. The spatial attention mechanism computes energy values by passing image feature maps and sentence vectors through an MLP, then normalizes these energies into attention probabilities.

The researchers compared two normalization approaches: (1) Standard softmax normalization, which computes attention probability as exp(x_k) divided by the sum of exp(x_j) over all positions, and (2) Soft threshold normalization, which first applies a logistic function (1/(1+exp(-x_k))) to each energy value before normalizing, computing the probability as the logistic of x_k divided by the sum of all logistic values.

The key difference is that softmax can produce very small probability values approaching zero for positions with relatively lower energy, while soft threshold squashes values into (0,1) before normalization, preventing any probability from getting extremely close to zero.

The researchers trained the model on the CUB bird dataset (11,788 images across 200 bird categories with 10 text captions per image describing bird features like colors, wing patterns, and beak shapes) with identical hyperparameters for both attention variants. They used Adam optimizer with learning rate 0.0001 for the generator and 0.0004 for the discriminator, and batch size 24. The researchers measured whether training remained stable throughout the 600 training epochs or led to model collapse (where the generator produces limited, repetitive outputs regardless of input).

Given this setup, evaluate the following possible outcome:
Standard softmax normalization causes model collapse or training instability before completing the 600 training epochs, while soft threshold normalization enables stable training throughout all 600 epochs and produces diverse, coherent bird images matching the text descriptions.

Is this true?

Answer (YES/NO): YES